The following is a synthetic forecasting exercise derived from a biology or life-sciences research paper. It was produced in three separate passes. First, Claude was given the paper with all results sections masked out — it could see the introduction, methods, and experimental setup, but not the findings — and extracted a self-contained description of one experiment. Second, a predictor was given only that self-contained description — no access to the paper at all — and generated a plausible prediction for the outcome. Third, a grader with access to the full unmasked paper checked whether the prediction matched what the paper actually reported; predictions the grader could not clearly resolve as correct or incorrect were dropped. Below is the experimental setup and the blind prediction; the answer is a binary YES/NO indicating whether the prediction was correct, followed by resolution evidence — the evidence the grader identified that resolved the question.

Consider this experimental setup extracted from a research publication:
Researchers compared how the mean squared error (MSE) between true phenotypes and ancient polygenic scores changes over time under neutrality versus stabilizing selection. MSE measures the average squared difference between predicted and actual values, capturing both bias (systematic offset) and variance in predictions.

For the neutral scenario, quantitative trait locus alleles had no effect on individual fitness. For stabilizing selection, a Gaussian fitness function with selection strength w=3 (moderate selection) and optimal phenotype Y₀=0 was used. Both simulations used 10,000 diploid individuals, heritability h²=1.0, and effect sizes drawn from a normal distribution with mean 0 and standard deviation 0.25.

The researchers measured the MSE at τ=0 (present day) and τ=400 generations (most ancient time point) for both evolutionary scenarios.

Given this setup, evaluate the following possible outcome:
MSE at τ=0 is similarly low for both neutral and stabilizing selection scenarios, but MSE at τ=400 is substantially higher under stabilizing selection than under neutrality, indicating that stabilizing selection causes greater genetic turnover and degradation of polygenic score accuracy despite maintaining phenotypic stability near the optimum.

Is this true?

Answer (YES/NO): NO